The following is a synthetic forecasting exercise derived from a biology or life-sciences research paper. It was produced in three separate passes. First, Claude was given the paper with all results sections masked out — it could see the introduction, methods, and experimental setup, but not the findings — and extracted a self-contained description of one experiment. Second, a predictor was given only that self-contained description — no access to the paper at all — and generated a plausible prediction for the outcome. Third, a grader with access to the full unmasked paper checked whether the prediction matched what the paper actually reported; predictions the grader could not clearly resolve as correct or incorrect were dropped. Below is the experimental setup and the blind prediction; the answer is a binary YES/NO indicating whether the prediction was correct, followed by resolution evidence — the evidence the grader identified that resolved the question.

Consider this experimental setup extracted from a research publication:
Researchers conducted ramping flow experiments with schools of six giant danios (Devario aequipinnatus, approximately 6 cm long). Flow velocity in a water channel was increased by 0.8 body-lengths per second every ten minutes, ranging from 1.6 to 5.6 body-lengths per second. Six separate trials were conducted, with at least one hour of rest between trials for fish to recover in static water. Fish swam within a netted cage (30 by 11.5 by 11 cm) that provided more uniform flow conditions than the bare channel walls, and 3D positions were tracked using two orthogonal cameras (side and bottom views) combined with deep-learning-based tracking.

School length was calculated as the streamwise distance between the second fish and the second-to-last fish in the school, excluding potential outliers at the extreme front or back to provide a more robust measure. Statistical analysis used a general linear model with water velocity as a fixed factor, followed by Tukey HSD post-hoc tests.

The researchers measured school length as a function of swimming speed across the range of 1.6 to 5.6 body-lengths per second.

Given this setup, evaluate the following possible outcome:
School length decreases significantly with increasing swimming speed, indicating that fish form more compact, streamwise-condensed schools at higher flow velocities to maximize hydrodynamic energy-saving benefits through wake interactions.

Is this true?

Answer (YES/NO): NO